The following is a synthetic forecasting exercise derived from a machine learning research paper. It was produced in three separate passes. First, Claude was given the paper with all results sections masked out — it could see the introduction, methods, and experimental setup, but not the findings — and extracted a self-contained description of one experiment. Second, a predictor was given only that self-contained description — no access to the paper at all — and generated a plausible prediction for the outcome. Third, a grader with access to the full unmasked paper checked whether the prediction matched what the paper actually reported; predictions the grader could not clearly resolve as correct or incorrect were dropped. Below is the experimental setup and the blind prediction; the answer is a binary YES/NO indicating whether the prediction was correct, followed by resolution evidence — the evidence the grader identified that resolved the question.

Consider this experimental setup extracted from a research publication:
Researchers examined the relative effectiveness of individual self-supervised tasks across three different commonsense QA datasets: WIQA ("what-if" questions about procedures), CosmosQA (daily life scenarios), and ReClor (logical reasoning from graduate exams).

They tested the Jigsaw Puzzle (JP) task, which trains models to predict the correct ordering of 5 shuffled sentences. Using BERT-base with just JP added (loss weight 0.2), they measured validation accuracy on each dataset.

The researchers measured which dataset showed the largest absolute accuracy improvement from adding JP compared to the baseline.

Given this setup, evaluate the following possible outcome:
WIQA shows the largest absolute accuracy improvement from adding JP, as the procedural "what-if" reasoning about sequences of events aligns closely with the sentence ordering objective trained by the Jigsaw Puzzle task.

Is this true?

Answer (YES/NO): NO